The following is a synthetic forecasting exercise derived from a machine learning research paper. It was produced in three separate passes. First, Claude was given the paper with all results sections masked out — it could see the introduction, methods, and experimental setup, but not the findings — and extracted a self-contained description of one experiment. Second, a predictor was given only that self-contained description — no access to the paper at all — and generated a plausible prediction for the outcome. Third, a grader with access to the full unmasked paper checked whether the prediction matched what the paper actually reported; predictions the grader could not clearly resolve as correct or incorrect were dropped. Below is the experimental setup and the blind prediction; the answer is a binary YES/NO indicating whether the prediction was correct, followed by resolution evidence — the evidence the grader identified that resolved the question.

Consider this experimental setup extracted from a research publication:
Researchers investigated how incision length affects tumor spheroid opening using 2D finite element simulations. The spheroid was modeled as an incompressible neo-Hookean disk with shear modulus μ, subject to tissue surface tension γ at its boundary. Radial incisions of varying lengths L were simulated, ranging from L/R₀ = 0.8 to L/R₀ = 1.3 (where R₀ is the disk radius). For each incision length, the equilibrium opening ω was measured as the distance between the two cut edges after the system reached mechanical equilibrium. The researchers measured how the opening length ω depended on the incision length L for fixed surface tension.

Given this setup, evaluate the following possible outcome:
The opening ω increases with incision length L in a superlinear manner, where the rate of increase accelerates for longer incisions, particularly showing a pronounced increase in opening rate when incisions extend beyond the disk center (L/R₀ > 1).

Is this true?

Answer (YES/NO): NO